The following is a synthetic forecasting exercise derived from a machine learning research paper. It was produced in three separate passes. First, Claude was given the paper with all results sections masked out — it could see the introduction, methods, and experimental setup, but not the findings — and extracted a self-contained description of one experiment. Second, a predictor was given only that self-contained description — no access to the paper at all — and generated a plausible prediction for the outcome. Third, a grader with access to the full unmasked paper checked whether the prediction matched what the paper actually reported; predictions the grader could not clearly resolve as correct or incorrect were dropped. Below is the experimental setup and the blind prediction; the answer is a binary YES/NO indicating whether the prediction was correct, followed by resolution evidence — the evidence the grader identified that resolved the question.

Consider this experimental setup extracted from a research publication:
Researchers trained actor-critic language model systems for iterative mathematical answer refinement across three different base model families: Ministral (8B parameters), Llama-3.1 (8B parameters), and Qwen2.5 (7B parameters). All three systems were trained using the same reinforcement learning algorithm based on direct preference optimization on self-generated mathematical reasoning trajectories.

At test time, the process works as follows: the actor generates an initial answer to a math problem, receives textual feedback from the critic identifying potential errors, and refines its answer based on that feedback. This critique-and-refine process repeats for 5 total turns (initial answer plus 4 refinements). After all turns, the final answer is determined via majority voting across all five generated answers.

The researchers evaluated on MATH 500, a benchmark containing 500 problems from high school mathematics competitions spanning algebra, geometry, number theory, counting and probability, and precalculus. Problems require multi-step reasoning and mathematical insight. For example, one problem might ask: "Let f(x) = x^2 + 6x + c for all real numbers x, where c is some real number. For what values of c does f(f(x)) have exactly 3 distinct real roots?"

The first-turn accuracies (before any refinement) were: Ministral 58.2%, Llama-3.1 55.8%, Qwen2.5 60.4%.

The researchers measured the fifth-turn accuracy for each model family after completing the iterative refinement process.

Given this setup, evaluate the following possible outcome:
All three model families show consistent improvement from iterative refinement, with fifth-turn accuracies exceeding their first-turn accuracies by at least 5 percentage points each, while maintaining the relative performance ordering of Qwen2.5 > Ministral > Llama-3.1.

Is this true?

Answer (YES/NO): NO